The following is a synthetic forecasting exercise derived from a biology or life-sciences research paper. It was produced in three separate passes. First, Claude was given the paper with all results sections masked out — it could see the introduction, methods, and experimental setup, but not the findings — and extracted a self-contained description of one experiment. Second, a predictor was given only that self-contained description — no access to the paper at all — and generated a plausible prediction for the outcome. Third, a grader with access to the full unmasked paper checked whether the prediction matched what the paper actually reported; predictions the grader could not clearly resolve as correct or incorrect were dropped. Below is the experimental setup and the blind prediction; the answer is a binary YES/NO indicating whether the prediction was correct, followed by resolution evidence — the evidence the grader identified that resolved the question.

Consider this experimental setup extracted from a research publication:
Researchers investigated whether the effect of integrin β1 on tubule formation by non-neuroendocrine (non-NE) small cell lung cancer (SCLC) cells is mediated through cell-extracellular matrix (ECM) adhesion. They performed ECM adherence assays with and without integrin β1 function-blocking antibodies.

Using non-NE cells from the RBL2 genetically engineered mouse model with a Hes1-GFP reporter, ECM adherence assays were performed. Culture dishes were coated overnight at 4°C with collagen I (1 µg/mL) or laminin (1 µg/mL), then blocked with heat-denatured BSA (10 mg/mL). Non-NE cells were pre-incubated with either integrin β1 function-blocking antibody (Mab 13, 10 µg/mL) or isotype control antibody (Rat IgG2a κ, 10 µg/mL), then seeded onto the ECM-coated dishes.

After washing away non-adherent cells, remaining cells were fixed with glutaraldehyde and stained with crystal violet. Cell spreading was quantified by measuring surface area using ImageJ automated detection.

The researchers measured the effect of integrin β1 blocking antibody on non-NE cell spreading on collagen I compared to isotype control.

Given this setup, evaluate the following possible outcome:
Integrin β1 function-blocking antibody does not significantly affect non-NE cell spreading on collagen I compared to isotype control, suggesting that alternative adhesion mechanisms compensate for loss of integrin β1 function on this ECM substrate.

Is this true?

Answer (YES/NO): NO